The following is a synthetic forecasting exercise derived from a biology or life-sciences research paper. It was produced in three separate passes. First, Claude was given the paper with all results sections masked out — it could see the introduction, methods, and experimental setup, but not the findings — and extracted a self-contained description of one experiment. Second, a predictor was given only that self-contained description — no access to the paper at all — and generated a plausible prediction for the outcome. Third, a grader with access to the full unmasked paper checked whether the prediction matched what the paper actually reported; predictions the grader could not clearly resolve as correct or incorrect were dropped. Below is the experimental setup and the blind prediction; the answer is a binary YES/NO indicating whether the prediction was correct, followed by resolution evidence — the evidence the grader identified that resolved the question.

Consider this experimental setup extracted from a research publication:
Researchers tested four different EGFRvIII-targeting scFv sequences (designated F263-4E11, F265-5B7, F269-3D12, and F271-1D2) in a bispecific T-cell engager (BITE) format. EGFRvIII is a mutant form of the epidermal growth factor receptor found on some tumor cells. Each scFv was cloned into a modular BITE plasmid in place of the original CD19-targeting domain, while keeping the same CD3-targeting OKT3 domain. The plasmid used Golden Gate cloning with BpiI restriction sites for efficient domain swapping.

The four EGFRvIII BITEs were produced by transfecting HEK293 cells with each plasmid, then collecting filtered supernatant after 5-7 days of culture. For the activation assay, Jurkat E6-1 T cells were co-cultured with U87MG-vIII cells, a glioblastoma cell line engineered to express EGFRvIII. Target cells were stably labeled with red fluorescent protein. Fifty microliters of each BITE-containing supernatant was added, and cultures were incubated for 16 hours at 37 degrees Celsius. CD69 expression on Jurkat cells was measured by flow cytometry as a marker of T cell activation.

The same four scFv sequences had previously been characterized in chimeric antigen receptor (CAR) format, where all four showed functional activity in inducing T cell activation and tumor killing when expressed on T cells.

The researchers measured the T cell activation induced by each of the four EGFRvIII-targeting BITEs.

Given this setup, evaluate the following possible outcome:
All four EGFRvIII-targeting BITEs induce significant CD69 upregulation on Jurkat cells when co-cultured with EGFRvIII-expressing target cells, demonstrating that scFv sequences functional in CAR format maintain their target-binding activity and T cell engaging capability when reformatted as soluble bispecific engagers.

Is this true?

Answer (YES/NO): NO